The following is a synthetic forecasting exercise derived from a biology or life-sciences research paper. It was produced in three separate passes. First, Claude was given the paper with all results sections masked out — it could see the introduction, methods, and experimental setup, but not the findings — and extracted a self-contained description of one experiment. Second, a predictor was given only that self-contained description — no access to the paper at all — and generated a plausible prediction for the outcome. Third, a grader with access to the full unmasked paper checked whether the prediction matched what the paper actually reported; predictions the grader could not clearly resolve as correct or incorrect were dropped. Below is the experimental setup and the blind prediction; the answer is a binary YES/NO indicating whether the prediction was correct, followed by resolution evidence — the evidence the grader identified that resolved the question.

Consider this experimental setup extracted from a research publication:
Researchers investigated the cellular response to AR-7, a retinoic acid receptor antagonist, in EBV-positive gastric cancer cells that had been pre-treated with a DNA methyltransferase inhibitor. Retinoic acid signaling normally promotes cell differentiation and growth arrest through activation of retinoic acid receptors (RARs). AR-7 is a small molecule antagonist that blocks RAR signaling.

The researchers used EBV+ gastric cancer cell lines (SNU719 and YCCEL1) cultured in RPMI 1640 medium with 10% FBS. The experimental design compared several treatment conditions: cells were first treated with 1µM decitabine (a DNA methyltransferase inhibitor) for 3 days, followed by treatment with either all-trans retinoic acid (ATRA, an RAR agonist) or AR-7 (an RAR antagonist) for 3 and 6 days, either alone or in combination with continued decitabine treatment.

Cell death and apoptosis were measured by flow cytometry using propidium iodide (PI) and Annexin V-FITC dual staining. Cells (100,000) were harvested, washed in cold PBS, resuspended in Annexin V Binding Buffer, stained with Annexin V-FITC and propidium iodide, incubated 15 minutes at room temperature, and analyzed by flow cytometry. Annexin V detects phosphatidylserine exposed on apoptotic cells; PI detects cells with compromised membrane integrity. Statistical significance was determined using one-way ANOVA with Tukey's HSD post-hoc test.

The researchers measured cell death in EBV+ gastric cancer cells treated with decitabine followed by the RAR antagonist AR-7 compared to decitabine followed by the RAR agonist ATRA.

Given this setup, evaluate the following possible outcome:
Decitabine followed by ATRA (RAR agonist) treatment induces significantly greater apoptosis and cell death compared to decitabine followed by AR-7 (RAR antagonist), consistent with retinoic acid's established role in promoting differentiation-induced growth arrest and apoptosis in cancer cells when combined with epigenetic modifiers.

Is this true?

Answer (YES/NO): YES